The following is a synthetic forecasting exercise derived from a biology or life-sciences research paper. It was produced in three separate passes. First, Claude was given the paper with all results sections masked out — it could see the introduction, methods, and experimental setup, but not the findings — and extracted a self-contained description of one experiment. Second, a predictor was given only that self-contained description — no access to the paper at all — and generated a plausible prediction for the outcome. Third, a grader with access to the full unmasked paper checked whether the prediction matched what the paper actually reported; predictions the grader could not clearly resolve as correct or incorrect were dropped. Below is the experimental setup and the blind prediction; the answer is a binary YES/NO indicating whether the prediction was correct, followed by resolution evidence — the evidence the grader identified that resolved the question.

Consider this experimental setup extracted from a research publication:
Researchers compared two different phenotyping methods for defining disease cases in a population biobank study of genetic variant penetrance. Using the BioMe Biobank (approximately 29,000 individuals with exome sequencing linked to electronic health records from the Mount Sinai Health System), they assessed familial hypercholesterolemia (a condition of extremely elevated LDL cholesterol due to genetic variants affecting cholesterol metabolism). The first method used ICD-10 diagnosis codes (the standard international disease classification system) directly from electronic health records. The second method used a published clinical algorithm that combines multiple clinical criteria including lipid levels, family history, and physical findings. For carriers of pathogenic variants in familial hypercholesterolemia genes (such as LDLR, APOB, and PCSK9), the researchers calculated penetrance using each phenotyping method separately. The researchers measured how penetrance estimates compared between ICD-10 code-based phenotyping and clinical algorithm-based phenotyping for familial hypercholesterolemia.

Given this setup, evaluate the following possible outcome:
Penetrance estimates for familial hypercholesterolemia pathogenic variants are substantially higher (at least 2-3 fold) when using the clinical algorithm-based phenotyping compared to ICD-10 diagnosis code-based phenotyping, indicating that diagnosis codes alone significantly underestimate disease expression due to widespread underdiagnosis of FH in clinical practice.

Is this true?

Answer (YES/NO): NO